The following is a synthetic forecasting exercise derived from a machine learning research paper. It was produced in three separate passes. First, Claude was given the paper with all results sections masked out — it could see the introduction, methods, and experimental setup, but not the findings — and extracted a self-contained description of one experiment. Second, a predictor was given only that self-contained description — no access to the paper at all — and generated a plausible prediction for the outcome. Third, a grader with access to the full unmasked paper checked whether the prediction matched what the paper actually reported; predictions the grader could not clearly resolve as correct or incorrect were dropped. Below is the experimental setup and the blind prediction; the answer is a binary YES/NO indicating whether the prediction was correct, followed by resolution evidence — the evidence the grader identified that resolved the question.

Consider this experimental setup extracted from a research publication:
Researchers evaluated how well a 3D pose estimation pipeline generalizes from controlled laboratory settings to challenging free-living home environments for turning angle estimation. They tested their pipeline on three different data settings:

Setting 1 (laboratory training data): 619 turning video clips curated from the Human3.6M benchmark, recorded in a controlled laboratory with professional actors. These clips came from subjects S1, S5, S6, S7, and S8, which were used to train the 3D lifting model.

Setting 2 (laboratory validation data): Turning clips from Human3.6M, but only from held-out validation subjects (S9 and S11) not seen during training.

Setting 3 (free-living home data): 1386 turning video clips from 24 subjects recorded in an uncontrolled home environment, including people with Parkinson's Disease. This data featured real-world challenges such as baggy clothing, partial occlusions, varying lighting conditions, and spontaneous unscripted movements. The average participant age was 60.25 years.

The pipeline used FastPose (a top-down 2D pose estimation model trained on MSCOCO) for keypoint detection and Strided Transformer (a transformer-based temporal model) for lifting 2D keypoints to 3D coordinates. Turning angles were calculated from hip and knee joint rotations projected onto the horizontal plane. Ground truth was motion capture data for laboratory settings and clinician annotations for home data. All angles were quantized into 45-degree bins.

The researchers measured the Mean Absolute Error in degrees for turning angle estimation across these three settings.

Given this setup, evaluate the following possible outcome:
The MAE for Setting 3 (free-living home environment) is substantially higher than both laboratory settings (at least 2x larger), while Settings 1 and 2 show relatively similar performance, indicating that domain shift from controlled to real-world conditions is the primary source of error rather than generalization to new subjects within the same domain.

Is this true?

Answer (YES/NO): NO